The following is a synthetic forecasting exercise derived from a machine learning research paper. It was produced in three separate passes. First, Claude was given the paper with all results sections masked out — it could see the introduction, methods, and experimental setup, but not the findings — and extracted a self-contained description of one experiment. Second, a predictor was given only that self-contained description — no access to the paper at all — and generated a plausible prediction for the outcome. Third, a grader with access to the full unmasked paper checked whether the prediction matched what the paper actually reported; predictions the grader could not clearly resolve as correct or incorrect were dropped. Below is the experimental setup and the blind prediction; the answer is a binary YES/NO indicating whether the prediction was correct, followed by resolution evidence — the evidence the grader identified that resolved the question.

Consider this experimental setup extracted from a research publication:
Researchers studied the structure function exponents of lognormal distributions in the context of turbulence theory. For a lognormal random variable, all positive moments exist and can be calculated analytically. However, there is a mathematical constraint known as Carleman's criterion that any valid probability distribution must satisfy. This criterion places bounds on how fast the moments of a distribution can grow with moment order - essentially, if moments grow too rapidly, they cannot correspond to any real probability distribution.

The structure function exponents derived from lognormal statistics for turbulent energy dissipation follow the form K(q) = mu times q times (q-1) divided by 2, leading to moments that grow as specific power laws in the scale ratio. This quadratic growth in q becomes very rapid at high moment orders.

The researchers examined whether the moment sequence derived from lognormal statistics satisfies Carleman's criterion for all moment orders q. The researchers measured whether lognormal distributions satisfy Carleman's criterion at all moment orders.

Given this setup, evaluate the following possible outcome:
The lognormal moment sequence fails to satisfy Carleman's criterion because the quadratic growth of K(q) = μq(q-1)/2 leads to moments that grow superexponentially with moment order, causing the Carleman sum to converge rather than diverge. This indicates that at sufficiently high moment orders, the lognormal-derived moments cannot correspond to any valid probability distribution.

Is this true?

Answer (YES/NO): YES